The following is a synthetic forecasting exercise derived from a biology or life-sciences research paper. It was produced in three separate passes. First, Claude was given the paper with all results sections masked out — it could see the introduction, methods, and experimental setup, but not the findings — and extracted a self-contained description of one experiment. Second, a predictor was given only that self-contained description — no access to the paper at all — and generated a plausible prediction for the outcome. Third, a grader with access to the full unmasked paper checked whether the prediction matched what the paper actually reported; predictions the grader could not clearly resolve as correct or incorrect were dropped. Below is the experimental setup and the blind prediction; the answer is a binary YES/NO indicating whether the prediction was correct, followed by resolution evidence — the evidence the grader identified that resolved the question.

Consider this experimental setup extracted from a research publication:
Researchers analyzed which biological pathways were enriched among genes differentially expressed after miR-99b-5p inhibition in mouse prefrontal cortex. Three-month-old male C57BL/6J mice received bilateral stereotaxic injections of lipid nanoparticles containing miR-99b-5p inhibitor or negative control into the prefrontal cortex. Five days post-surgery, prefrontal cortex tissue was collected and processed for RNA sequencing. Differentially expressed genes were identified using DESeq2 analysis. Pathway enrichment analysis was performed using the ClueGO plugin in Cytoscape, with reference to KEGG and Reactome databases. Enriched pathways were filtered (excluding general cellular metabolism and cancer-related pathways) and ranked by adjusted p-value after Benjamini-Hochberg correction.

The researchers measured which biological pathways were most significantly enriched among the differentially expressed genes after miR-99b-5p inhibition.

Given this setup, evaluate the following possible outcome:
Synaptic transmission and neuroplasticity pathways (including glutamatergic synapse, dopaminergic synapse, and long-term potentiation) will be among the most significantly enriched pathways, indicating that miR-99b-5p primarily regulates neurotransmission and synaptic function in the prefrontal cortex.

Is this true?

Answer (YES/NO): NO